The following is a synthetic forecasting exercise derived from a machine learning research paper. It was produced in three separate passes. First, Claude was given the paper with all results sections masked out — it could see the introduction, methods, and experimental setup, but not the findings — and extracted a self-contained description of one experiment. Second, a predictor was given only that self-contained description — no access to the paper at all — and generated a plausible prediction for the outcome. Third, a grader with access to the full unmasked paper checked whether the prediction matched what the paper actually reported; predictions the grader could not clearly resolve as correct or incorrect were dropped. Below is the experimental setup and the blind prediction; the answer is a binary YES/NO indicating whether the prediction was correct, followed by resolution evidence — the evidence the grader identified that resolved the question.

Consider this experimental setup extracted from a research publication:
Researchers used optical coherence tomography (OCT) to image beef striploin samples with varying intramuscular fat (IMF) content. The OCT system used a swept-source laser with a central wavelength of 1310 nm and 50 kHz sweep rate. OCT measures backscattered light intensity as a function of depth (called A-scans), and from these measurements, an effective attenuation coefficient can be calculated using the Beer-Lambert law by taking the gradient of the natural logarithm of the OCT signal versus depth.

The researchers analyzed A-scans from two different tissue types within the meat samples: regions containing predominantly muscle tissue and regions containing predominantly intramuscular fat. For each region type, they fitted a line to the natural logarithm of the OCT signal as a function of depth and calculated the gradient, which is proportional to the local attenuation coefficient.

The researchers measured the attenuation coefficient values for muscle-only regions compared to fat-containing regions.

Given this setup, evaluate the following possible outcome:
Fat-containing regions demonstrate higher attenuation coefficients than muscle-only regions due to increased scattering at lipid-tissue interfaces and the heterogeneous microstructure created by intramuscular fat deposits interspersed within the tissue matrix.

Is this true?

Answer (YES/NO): YES